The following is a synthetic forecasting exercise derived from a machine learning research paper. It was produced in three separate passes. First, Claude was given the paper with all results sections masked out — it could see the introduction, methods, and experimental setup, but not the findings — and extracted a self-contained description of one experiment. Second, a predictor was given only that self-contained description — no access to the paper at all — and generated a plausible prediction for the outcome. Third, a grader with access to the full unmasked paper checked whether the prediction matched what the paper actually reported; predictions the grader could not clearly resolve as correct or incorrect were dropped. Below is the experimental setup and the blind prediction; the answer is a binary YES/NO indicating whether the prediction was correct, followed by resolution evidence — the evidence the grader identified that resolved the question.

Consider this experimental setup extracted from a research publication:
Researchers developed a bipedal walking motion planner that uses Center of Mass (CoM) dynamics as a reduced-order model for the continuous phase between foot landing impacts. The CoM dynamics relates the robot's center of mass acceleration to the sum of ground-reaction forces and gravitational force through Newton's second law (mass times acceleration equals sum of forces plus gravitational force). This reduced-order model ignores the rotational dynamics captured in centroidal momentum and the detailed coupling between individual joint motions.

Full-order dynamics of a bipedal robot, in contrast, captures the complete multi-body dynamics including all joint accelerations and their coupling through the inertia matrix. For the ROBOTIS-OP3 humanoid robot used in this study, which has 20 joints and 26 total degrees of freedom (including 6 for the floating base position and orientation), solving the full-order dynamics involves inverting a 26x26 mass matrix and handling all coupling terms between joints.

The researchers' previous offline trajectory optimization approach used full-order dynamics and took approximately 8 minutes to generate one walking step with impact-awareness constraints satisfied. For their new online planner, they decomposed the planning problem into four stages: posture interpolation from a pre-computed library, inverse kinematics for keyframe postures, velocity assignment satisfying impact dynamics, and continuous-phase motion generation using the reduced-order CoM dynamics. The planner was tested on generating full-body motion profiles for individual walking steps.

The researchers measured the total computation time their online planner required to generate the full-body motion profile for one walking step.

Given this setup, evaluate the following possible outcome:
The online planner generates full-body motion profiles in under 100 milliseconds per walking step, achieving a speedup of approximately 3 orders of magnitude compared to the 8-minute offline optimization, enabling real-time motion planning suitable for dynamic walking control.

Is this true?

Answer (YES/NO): NO